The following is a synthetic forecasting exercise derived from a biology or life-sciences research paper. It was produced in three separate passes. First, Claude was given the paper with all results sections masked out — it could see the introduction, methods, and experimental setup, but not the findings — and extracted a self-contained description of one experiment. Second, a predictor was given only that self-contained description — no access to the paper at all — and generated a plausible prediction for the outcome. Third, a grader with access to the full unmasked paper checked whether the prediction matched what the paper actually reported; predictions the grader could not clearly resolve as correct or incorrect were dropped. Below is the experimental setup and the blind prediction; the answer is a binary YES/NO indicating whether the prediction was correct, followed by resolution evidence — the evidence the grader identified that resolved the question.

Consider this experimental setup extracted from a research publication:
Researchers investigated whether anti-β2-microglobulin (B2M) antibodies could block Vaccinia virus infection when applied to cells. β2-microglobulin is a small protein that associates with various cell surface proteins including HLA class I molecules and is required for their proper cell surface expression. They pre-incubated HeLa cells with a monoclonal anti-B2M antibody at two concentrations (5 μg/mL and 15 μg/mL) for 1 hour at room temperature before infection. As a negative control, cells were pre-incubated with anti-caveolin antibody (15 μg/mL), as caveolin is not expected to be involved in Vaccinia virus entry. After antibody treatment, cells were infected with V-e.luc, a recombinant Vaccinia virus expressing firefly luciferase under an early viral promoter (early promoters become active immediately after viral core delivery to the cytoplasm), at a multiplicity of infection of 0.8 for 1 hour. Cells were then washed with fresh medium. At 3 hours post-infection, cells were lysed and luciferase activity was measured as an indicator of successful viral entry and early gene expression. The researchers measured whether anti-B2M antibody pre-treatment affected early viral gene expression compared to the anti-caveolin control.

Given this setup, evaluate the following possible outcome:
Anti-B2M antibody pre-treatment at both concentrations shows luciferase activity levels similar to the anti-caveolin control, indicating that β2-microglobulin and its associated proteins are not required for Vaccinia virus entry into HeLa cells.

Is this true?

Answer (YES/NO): NO